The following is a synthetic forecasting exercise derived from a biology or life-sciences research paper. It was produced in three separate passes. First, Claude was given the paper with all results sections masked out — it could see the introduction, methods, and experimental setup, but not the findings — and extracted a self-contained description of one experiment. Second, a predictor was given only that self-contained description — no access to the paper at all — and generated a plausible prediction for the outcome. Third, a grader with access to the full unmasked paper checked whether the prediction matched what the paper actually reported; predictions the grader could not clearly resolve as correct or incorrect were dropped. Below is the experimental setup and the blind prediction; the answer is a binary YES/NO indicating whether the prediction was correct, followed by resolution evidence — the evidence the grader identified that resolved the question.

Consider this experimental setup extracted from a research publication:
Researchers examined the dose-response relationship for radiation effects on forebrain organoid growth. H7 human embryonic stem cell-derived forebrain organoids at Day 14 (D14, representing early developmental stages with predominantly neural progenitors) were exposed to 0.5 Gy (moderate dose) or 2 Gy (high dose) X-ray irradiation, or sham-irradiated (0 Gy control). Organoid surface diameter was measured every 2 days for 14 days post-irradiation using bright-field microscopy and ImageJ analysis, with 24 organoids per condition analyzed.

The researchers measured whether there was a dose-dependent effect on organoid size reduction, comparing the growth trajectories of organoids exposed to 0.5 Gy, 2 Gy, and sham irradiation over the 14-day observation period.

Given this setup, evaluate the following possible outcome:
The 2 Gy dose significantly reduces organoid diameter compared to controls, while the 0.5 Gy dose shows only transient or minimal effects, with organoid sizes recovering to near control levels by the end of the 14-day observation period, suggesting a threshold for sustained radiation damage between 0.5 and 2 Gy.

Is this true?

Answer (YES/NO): NO